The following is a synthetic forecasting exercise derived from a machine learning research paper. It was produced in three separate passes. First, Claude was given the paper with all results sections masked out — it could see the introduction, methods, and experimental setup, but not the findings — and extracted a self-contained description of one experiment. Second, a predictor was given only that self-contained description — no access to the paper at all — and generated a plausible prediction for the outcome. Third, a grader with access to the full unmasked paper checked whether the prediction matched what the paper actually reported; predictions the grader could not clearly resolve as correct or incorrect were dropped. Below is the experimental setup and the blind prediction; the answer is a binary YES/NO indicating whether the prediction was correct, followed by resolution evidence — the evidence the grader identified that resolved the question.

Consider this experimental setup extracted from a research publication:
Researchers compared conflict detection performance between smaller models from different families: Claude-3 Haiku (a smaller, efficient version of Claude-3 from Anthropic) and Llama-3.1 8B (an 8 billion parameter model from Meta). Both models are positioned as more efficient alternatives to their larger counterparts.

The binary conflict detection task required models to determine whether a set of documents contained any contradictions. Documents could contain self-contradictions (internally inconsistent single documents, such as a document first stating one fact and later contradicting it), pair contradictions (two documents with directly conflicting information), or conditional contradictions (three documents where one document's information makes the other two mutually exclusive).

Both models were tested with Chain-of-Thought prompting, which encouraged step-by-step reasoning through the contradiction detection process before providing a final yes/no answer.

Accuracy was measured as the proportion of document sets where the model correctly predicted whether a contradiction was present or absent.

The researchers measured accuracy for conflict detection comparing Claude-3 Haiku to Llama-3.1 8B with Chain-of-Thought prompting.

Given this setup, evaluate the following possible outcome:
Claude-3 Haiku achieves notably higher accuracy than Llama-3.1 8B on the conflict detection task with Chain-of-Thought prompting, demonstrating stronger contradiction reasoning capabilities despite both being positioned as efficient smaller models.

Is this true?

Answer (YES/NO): YES